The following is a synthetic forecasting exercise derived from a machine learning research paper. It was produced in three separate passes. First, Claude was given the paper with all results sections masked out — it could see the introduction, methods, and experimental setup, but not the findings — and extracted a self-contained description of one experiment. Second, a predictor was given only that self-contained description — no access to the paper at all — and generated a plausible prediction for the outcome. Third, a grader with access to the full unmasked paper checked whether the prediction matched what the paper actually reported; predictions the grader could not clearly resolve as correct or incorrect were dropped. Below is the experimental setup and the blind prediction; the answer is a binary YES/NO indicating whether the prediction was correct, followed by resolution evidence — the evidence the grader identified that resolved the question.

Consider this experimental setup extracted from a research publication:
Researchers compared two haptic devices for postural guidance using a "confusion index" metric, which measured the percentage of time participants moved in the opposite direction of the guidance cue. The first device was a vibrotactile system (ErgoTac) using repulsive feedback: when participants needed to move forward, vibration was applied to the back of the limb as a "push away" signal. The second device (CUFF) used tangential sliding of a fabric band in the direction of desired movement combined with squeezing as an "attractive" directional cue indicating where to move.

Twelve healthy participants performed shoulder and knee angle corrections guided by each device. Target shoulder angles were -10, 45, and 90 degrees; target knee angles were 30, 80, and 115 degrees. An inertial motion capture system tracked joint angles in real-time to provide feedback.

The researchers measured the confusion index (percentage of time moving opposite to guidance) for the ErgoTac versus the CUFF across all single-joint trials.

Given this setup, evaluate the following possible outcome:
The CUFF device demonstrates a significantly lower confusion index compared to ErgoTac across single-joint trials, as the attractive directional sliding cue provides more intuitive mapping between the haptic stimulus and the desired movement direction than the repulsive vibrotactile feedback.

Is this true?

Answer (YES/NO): NO